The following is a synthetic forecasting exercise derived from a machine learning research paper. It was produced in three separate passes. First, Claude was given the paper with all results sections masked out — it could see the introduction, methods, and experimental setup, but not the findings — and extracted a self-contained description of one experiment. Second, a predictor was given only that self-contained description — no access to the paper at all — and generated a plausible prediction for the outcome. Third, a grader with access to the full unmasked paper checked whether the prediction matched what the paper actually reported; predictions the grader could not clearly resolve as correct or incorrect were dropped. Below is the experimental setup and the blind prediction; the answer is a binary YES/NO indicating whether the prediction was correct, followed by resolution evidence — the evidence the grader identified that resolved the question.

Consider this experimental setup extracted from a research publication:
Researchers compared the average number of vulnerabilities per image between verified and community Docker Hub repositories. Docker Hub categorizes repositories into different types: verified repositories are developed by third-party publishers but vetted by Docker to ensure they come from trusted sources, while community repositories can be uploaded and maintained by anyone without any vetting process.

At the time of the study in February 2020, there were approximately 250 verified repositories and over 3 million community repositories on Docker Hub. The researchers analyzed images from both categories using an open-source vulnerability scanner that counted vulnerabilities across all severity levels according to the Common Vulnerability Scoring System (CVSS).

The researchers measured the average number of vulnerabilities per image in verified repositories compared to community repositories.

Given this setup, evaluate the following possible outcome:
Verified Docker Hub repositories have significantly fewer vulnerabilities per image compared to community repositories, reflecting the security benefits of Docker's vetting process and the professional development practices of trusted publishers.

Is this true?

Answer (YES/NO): YES